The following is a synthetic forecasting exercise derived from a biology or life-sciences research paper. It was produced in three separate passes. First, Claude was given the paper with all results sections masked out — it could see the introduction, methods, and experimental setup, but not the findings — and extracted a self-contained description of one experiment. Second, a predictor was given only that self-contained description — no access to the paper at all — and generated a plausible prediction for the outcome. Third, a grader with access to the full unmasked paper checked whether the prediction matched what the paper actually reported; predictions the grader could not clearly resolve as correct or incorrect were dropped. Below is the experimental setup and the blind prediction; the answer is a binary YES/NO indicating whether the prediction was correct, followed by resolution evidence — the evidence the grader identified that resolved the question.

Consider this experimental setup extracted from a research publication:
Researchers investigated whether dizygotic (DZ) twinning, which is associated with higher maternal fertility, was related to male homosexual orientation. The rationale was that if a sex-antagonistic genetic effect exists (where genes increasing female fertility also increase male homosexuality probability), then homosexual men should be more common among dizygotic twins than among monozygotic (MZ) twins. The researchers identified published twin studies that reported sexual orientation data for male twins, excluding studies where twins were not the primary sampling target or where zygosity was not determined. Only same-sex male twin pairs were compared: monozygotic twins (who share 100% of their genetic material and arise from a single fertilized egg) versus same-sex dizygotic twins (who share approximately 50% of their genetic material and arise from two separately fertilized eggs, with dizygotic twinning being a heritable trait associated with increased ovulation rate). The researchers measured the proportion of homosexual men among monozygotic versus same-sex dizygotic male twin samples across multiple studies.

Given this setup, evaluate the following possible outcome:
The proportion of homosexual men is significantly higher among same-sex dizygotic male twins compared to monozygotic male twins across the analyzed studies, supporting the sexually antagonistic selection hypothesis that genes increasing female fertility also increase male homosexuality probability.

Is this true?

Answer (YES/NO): NO